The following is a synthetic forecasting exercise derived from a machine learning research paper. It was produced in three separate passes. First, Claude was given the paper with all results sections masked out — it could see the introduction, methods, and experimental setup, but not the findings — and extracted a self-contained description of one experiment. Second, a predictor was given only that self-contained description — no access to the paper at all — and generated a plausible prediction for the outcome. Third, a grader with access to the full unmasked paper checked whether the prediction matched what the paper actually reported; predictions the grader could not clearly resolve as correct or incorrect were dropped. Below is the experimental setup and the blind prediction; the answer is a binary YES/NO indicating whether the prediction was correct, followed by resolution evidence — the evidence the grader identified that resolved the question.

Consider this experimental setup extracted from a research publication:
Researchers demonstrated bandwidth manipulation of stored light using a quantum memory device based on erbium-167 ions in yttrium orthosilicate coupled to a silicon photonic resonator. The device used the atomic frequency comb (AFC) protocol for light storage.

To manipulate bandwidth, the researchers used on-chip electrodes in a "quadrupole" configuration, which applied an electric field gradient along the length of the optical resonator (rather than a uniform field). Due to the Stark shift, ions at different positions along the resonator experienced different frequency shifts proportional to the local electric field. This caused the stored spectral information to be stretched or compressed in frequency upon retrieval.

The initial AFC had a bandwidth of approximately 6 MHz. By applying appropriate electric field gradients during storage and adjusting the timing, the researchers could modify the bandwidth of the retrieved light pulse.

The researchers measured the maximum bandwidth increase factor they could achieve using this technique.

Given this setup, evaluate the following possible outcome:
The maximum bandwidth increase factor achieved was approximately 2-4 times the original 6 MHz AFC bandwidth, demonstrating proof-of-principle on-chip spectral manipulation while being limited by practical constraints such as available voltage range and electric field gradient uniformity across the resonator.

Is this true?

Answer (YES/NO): YES